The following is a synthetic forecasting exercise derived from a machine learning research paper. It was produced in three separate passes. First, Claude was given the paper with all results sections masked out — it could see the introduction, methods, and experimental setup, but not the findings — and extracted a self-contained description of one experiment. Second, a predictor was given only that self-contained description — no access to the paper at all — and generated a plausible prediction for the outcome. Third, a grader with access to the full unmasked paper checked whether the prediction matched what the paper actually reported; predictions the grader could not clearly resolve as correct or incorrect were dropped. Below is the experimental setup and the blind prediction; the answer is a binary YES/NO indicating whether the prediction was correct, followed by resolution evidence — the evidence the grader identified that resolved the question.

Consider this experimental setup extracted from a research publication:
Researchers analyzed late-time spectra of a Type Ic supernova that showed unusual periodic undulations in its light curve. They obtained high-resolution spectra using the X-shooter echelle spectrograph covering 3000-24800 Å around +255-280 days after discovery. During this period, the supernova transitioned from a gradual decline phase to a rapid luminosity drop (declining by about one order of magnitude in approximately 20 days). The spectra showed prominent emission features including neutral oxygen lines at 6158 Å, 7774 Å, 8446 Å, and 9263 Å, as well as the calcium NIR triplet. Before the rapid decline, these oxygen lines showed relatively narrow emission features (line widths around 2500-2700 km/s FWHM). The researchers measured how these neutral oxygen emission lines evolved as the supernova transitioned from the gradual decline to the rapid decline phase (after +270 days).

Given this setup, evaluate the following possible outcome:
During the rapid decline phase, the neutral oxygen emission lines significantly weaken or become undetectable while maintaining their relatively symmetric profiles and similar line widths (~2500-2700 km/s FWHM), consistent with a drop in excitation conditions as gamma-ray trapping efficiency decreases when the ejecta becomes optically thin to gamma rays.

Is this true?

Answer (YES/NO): NO